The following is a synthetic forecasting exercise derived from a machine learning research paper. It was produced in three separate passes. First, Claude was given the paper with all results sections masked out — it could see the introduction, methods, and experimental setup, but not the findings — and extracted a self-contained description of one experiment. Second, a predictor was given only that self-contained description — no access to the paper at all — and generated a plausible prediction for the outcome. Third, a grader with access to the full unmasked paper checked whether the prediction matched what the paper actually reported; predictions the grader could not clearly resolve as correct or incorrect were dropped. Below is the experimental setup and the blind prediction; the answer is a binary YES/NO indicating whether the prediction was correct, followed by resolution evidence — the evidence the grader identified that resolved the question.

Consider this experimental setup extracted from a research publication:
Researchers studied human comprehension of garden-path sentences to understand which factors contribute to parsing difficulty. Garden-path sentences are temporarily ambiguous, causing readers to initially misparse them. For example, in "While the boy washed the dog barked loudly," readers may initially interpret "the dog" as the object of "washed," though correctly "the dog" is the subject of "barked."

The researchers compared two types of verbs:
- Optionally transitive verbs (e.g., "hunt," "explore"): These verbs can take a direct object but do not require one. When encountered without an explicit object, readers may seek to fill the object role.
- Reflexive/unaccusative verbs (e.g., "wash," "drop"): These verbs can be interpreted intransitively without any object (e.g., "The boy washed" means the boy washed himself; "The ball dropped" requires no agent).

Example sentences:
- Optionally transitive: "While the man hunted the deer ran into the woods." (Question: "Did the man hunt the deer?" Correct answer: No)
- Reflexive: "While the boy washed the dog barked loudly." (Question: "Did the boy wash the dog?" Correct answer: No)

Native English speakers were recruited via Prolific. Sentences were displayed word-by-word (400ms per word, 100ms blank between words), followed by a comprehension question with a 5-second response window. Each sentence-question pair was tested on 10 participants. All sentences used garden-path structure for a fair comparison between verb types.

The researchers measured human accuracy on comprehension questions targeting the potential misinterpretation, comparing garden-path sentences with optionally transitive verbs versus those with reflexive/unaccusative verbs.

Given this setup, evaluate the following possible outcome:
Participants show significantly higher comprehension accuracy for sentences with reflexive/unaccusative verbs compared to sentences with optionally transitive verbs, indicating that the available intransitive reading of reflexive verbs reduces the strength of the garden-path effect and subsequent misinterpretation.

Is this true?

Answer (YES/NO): YES